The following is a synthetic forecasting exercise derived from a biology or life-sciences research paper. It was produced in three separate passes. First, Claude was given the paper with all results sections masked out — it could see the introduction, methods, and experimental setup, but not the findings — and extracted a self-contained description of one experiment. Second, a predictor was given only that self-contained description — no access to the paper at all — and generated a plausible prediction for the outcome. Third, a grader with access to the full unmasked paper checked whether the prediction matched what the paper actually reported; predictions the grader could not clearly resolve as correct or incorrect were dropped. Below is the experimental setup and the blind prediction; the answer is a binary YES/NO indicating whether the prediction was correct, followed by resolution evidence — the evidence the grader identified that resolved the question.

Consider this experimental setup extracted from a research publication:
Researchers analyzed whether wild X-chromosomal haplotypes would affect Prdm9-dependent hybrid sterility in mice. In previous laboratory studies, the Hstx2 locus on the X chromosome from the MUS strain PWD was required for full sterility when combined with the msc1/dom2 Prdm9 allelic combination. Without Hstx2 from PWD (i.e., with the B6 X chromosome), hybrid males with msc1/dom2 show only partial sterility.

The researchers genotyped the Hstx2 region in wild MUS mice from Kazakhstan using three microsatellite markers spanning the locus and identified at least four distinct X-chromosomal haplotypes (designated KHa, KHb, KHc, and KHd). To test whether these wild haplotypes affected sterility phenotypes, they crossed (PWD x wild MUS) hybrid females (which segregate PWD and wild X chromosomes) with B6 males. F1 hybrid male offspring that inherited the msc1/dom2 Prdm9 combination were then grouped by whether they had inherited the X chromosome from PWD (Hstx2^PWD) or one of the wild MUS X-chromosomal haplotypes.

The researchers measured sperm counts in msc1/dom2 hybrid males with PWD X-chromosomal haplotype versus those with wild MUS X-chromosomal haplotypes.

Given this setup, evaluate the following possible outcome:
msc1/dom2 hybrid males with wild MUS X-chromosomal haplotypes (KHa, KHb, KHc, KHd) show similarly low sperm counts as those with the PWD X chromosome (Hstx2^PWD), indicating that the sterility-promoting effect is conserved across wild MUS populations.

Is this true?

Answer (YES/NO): YES